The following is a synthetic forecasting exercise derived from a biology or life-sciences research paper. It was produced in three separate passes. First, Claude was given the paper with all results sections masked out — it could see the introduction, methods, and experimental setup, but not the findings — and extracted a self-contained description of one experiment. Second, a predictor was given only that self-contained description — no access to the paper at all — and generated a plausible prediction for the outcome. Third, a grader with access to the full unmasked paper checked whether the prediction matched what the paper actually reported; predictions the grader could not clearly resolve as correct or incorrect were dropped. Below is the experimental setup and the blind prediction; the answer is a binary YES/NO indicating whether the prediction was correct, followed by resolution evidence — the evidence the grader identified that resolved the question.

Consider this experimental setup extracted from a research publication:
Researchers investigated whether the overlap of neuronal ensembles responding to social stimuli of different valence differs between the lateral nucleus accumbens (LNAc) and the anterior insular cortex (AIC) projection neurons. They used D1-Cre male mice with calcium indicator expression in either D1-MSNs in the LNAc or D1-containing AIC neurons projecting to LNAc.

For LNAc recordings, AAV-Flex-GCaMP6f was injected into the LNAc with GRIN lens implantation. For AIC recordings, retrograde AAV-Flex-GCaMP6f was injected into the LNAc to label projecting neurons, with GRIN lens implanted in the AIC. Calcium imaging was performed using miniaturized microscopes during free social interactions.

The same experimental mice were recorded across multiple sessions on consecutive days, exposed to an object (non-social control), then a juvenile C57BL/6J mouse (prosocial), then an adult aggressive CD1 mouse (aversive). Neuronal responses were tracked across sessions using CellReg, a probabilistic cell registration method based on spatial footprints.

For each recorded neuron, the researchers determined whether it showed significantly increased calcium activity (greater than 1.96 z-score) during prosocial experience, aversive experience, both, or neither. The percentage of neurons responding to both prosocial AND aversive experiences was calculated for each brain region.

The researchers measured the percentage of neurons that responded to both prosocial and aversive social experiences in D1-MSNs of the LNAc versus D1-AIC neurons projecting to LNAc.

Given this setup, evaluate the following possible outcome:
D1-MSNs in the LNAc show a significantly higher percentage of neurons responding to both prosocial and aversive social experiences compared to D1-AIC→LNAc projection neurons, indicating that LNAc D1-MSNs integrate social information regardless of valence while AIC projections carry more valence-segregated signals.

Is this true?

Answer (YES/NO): YES